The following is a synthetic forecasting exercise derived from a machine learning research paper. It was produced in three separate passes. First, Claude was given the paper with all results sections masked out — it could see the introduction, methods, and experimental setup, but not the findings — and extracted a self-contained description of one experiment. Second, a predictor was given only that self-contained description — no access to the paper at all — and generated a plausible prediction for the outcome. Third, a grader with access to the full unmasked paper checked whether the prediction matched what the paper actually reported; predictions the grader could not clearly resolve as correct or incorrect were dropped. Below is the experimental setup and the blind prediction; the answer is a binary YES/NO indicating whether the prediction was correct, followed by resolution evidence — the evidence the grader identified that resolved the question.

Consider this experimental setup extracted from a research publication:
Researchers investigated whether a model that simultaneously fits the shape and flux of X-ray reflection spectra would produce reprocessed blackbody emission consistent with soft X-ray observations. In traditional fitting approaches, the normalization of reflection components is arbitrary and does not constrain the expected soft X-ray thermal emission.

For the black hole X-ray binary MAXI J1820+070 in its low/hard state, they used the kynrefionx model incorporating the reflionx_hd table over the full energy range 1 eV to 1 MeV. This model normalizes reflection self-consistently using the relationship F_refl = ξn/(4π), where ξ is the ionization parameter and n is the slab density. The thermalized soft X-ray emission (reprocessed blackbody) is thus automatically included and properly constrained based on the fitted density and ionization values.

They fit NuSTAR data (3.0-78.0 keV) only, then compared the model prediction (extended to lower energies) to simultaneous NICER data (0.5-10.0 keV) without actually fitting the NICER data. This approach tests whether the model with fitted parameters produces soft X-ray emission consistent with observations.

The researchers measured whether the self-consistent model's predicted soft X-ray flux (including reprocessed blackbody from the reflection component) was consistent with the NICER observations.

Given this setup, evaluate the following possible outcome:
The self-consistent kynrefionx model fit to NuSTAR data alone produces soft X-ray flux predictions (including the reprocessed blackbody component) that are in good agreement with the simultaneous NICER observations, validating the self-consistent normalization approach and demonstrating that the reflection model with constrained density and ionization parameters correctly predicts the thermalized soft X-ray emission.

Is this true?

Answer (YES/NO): NO